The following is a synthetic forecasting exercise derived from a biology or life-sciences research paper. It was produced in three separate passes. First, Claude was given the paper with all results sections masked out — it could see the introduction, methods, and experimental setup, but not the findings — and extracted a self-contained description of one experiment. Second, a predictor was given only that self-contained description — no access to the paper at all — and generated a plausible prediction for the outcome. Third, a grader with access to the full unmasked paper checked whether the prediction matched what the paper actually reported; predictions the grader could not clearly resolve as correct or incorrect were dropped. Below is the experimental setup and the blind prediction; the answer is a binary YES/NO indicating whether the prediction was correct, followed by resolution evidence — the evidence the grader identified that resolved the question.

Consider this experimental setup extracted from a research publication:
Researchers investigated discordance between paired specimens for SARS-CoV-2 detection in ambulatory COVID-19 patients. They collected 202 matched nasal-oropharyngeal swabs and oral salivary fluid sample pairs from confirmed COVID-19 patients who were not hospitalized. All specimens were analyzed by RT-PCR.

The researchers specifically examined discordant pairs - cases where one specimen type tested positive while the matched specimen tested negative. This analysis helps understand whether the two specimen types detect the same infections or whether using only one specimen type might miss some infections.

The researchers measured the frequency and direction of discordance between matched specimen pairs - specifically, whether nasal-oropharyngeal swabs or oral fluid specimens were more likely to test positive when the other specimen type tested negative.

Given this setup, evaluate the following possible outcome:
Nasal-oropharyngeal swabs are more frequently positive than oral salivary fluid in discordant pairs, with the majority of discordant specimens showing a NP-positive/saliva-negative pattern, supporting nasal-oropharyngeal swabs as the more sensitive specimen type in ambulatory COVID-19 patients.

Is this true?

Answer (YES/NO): YES